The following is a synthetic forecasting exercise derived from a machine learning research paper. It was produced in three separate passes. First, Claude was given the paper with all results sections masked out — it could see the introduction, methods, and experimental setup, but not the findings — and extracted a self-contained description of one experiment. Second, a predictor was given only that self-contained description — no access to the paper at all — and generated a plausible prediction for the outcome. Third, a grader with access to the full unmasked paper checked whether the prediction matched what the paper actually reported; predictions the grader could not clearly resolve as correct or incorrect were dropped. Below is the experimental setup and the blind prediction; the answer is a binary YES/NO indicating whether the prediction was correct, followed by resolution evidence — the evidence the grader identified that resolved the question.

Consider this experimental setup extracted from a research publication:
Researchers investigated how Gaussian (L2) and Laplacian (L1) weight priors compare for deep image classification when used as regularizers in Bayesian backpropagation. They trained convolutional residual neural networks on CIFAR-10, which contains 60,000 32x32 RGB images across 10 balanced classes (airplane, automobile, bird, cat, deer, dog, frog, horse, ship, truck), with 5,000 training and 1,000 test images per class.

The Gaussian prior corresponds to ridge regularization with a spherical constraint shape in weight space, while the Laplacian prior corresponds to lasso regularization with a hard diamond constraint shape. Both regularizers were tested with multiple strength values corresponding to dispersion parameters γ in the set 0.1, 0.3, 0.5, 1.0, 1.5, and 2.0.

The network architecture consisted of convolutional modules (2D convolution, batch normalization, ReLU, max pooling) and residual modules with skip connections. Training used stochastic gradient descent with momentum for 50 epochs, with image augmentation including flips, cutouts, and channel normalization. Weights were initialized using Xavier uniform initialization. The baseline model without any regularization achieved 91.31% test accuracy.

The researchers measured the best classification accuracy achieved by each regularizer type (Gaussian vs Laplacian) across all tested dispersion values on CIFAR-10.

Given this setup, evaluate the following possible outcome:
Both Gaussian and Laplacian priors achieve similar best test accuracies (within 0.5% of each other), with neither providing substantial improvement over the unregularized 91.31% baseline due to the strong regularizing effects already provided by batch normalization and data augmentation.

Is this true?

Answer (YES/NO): NO